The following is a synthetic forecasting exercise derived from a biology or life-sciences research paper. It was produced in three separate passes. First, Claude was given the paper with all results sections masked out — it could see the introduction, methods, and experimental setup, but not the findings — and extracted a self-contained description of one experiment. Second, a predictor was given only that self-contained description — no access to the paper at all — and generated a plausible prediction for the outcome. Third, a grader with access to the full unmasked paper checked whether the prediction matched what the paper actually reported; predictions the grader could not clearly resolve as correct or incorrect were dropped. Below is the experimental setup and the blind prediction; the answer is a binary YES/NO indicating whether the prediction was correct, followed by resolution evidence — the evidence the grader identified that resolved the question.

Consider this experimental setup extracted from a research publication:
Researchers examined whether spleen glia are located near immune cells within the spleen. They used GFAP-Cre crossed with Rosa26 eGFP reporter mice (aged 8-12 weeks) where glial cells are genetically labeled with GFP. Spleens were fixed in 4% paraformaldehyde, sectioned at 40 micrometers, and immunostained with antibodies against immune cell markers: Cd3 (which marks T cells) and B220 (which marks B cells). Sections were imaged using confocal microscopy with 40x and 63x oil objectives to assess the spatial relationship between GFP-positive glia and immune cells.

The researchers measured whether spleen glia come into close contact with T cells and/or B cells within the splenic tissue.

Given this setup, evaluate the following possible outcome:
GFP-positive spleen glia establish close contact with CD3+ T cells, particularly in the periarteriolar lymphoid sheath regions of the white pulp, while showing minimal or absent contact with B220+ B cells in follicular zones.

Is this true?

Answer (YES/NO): NO